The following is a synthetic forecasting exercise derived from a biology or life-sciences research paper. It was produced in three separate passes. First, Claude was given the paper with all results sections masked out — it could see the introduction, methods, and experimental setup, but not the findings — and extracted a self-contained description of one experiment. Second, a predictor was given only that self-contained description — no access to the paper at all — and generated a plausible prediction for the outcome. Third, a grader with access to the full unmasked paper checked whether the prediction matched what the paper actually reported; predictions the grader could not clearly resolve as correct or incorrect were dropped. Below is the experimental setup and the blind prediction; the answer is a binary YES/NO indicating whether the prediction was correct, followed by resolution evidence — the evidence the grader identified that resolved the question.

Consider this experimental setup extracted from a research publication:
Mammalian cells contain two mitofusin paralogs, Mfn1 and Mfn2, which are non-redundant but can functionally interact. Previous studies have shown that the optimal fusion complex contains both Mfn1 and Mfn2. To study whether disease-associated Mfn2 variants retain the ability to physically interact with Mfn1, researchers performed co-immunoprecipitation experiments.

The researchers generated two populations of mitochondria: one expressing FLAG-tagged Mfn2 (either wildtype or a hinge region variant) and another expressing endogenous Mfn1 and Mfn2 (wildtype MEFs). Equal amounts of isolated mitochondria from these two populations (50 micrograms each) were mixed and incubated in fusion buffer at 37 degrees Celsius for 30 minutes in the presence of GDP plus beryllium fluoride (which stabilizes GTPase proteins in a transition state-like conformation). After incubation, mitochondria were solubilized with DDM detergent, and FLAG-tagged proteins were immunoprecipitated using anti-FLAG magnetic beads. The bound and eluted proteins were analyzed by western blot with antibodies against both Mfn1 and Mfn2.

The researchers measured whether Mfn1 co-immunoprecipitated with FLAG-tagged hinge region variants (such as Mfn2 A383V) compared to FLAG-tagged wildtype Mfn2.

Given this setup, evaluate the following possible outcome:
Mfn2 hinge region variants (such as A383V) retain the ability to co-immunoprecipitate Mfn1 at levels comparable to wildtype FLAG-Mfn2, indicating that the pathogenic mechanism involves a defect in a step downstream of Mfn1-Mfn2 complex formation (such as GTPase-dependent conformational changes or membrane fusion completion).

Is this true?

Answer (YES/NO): YES